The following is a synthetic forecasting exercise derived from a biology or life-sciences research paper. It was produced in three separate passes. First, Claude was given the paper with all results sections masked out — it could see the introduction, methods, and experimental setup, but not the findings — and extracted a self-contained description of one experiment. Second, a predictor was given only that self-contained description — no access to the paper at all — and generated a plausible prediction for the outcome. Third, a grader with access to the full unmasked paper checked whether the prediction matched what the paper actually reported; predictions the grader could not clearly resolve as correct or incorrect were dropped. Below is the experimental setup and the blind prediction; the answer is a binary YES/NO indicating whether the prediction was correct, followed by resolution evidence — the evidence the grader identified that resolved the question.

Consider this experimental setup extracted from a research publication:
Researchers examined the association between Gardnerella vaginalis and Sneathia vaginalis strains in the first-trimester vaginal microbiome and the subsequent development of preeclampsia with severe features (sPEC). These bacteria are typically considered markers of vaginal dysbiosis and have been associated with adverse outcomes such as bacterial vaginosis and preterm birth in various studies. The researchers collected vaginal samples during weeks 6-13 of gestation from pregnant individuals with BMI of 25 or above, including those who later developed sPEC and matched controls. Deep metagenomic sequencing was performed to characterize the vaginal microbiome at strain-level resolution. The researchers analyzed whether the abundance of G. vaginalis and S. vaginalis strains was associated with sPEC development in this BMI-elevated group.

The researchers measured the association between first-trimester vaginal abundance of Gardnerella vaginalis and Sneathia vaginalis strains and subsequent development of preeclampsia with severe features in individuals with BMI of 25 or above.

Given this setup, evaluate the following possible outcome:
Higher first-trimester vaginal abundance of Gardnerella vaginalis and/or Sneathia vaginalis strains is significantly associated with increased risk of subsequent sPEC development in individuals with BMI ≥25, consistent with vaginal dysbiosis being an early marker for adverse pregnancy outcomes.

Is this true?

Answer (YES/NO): NO